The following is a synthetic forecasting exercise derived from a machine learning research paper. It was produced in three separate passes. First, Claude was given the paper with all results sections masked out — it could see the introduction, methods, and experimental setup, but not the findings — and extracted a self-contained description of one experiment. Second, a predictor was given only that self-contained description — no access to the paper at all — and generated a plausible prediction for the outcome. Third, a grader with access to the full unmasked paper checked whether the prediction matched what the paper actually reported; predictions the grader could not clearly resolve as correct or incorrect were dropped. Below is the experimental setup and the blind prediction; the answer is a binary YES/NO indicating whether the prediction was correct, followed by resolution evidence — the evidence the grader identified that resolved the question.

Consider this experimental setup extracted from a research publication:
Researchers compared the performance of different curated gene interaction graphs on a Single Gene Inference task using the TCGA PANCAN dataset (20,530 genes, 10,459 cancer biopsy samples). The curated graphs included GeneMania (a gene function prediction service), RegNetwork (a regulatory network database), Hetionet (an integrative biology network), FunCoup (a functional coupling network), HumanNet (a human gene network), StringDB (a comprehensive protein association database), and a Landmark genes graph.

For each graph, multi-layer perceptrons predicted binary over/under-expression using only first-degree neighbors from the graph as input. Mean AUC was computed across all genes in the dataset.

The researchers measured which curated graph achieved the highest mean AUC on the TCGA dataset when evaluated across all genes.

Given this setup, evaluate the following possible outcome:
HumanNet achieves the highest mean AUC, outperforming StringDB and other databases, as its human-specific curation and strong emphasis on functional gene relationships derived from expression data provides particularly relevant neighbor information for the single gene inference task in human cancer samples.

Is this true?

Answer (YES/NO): NO